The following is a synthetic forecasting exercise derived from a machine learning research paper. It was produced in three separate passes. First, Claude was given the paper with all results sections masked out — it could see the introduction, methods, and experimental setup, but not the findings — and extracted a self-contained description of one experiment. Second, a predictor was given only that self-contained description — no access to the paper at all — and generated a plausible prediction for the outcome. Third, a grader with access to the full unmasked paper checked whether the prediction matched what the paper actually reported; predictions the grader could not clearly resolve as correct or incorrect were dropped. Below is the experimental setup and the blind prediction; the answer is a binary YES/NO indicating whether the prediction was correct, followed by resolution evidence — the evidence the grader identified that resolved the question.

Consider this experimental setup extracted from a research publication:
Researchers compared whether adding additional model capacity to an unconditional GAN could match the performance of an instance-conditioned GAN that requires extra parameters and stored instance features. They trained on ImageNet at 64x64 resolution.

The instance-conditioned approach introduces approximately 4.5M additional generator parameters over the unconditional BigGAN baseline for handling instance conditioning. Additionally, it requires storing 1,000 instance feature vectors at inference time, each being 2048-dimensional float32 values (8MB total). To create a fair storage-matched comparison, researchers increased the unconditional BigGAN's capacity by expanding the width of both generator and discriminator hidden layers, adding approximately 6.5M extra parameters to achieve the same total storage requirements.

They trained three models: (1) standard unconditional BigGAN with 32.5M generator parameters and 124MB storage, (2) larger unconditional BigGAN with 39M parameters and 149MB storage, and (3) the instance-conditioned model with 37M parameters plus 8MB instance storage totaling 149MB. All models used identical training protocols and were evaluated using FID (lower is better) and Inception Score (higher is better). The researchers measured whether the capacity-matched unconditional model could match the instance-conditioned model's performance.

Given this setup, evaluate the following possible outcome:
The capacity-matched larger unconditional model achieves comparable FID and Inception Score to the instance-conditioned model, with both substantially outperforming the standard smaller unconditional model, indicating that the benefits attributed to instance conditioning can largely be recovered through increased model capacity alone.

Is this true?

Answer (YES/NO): NO